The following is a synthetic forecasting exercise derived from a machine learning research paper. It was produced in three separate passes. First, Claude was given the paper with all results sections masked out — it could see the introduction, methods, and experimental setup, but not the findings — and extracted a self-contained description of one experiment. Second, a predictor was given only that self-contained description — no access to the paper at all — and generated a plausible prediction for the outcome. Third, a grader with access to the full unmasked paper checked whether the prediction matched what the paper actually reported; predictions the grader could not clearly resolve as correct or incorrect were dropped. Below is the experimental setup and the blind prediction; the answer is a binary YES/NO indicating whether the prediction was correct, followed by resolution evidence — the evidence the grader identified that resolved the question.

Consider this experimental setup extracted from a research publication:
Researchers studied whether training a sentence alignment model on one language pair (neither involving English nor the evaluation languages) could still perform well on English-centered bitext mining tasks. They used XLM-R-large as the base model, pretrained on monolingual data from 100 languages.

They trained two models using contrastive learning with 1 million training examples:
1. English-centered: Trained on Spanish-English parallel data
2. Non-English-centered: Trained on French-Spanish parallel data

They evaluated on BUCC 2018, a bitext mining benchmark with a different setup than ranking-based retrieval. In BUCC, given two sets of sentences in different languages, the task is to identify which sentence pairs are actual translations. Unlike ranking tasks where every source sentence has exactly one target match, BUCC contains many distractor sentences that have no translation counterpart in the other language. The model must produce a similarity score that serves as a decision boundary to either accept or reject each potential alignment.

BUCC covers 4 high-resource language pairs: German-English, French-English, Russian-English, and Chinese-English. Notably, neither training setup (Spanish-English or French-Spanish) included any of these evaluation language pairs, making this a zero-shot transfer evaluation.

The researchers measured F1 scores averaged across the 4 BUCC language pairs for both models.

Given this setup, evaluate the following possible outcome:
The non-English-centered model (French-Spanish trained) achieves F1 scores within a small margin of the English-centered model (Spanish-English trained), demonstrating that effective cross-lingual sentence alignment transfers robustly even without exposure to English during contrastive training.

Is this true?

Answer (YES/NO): YES